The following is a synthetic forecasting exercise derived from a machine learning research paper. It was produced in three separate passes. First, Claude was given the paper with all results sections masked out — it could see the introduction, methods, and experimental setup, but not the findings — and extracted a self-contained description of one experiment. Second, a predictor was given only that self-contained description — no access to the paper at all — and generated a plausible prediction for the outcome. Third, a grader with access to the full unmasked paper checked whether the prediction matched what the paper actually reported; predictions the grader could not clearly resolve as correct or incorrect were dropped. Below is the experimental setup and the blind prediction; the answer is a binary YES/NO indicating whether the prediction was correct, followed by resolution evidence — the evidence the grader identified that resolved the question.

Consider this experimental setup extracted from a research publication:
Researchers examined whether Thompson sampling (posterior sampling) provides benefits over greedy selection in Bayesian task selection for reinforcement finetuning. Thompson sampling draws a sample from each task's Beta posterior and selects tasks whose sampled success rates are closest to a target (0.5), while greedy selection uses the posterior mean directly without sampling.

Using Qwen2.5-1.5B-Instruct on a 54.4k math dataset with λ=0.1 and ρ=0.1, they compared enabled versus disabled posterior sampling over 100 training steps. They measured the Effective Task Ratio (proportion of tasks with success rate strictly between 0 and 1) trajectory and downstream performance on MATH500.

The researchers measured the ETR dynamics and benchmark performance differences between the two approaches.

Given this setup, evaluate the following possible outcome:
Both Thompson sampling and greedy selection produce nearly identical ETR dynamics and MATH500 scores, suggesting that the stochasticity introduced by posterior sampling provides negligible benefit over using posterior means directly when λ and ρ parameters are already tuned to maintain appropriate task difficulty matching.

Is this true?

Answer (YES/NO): NO